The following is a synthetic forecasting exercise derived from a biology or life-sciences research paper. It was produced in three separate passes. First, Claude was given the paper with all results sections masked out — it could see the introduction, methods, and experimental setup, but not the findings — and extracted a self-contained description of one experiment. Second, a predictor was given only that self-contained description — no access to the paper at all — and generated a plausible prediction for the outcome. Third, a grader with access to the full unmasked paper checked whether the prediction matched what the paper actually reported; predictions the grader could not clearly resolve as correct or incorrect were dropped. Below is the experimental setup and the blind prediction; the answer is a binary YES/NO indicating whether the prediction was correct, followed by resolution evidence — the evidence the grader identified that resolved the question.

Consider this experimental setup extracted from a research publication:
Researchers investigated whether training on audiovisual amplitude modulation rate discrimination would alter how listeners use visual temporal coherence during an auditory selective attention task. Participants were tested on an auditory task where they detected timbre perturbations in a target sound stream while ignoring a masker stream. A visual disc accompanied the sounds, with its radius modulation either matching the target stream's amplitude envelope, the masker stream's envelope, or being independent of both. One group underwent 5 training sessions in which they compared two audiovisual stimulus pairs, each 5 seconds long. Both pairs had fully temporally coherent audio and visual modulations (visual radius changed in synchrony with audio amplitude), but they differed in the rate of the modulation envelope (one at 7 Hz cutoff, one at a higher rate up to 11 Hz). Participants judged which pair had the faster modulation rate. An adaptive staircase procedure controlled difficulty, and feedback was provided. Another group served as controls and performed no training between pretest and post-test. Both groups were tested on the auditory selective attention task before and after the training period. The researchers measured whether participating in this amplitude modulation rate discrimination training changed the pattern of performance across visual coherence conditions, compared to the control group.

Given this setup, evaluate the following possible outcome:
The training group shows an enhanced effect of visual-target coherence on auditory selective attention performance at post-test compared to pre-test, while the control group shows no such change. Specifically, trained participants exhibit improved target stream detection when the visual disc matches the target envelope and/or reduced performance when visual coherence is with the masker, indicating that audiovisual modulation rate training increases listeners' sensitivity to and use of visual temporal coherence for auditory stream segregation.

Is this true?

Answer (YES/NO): NO